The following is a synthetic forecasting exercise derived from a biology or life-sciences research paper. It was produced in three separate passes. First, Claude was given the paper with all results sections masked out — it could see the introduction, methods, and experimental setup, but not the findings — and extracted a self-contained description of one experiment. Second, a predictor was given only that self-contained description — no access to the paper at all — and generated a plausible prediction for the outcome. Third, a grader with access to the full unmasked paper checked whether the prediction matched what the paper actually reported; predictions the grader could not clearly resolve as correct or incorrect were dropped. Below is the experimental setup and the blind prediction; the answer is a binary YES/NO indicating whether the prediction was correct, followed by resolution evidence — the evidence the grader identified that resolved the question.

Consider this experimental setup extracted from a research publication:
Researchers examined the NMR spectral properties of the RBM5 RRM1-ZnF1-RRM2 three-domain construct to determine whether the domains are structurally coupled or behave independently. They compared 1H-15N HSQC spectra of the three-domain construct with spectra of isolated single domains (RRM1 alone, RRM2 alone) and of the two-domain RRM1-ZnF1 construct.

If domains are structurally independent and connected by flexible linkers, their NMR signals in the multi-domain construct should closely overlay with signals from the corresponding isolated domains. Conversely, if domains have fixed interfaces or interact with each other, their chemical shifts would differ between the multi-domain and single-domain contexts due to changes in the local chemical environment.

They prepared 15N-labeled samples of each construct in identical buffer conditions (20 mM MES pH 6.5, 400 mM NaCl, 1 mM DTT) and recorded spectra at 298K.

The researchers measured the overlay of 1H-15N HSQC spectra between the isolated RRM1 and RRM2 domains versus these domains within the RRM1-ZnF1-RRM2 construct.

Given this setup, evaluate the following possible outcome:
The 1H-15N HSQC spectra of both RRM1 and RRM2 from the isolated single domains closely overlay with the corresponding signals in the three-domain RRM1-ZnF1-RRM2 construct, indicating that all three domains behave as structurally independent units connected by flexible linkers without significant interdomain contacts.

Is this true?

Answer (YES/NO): NO